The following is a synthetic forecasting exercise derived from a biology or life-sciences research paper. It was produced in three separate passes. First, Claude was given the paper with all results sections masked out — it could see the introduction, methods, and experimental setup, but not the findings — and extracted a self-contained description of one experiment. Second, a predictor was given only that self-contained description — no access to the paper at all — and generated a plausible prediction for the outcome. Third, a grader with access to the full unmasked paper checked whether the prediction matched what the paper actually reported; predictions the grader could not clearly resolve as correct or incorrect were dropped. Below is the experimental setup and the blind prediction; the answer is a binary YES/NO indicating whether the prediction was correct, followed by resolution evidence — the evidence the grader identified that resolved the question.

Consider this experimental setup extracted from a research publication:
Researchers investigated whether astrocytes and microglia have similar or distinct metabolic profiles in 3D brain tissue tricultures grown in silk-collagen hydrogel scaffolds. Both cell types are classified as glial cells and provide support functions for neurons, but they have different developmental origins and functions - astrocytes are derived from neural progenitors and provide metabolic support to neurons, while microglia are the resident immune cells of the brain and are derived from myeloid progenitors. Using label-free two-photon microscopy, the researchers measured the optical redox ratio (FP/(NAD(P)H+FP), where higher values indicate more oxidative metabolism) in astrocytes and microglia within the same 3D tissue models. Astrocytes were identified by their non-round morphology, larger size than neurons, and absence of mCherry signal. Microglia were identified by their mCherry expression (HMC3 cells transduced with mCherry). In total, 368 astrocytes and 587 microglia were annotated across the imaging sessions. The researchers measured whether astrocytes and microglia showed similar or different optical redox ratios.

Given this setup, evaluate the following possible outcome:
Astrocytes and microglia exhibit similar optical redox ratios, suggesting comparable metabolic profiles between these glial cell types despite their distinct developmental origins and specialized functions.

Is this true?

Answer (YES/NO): YES